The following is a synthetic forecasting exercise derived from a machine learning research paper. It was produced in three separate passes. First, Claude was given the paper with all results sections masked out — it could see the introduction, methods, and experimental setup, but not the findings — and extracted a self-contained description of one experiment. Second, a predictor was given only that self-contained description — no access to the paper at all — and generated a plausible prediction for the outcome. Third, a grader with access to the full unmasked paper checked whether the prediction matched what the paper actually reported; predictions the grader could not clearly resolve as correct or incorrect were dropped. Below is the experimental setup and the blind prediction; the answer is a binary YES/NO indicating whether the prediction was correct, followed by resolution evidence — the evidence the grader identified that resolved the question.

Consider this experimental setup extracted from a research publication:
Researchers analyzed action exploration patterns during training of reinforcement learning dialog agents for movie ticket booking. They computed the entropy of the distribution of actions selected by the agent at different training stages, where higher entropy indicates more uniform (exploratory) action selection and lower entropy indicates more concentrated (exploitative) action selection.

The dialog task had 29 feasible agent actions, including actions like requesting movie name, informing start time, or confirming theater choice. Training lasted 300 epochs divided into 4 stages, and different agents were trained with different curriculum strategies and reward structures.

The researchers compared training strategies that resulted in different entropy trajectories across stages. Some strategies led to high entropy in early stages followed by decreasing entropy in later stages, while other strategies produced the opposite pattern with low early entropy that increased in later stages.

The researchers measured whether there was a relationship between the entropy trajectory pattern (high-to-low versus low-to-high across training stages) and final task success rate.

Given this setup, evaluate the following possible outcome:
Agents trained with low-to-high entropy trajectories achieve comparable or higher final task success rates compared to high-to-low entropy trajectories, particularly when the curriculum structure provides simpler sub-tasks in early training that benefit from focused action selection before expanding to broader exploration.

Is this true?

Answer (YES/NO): NO